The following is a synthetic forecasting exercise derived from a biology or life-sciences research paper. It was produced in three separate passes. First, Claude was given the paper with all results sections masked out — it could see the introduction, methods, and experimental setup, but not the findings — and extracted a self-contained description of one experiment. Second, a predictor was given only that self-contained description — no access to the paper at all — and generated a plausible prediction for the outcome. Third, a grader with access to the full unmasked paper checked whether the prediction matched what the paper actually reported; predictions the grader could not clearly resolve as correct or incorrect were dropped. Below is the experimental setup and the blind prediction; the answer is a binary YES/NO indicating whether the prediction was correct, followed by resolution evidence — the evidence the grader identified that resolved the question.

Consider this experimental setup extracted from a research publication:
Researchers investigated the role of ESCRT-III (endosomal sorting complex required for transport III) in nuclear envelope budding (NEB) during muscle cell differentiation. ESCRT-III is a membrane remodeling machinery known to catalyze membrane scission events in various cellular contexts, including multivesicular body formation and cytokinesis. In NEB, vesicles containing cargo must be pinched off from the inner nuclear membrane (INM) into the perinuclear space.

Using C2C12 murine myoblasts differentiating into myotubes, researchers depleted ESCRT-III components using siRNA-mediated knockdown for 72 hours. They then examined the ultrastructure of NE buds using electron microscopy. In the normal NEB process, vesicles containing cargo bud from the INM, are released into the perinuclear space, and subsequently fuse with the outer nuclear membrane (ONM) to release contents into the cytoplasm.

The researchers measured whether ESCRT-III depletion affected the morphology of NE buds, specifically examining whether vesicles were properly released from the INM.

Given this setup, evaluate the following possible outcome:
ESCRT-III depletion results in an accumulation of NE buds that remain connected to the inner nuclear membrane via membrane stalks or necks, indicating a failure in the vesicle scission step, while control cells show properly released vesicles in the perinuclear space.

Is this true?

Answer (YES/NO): NO